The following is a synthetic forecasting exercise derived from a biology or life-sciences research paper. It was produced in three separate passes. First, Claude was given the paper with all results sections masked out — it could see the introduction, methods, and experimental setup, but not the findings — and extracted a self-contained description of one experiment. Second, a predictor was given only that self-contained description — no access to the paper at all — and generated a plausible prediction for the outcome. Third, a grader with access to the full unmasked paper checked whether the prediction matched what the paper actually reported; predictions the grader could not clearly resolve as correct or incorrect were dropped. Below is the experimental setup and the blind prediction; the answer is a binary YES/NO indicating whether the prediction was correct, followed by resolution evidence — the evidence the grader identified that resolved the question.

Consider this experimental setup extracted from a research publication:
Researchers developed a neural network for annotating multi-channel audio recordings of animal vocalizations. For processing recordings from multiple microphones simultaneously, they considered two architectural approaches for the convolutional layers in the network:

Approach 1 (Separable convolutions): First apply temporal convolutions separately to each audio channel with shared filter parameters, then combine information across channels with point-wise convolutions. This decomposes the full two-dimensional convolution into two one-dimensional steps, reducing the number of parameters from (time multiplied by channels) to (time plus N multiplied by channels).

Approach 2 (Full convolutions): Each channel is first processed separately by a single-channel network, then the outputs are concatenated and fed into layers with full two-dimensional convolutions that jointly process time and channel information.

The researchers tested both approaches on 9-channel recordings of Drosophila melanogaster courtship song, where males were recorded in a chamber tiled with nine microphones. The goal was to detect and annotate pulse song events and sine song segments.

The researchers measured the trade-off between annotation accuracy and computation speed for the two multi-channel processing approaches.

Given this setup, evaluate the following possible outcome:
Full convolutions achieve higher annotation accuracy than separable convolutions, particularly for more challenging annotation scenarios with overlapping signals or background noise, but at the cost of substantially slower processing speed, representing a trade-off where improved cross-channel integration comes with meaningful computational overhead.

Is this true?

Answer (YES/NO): NO